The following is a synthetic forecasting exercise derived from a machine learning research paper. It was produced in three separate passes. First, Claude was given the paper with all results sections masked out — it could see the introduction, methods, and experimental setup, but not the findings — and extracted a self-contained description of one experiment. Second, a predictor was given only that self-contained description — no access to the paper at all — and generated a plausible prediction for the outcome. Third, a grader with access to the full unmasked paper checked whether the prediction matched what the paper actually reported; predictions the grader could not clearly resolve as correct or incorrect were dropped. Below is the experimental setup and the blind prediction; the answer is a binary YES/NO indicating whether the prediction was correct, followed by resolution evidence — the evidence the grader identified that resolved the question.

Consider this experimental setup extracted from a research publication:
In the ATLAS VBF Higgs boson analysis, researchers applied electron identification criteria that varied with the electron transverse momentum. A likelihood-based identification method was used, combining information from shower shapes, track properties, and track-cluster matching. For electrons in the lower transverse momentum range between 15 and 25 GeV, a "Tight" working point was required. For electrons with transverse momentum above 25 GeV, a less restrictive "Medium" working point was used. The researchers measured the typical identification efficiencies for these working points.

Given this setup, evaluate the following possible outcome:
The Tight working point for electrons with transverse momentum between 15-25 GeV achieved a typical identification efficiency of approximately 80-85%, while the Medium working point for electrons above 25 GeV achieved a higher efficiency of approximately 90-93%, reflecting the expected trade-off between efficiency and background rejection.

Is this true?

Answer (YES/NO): NO